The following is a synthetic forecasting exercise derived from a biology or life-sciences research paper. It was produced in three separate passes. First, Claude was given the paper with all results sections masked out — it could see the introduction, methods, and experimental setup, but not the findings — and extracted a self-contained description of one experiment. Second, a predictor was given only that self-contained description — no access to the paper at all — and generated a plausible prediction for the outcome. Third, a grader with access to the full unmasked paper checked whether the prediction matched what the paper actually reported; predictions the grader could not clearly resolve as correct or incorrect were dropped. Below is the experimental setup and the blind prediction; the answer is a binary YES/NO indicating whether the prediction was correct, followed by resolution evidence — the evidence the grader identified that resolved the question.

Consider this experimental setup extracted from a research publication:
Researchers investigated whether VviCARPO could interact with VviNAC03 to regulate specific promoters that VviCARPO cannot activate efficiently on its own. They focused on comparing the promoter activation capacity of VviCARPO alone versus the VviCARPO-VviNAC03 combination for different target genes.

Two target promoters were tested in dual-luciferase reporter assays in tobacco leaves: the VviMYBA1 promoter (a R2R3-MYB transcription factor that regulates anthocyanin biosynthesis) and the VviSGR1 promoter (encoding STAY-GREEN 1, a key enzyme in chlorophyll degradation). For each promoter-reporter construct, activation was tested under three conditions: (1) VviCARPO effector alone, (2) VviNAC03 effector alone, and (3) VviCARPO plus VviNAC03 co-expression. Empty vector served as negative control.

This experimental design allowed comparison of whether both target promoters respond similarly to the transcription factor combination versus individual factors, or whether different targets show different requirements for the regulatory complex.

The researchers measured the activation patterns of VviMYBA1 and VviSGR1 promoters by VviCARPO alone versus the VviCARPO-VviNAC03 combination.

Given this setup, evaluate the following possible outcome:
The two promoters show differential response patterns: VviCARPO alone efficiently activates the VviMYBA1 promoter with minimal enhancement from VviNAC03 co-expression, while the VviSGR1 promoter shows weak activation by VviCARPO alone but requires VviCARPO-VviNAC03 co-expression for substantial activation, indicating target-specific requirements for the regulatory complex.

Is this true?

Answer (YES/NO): NO